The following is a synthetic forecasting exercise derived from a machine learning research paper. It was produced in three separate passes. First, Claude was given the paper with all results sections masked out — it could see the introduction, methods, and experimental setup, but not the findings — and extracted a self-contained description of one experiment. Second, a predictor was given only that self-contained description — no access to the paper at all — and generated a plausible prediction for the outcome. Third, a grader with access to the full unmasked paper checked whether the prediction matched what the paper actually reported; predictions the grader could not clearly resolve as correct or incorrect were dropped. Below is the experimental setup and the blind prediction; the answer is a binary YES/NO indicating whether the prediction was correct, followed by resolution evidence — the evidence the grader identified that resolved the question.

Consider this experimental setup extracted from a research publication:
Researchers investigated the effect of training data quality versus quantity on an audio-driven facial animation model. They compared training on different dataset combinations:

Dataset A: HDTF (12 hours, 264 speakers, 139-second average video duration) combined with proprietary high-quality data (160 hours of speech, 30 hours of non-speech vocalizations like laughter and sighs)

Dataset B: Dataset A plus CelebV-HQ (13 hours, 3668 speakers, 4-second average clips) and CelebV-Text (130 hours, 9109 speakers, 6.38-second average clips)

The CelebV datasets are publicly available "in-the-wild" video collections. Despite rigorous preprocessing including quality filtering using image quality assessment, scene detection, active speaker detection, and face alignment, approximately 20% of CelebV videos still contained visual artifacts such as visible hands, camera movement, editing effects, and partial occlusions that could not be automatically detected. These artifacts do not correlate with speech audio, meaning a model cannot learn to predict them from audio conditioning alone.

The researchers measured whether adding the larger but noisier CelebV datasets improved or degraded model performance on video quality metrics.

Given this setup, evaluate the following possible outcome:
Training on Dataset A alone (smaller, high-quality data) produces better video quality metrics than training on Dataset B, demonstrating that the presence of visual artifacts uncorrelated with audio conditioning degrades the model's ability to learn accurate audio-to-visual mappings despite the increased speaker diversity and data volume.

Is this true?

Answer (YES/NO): YES